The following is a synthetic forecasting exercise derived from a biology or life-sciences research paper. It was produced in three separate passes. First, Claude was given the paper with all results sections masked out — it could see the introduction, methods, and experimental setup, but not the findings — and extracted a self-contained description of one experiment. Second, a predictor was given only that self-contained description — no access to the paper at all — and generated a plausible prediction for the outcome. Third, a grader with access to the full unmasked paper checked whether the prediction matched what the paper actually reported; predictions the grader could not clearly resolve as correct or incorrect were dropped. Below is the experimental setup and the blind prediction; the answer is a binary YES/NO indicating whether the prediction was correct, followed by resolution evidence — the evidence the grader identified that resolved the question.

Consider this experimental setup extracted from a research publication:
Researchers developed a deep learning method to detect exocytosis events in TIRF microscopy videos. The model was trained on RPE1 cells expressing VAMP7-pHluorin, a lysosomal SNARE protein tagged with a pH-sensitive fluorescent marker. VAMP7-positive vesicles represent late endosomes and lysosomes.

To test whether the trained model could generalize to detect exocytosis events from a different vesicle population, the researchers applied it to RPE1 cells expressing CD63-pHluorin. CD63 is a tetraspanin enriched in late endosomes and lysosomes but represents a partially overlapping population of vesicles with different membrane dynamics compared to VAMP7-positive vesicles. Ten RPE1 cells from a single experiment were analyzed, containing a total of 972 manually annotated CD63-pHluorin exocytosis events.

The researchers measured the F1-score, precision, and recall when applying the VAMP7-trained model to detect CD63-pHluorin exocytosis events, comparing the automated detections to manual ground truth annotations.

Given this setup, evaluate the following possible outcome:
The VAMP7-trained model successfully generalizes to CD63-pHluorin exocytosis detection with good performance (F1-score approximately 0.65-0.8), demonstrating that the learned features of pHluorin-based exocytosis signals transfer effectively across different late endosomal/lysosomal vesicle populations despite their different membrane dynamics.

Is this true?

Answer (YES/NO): YES